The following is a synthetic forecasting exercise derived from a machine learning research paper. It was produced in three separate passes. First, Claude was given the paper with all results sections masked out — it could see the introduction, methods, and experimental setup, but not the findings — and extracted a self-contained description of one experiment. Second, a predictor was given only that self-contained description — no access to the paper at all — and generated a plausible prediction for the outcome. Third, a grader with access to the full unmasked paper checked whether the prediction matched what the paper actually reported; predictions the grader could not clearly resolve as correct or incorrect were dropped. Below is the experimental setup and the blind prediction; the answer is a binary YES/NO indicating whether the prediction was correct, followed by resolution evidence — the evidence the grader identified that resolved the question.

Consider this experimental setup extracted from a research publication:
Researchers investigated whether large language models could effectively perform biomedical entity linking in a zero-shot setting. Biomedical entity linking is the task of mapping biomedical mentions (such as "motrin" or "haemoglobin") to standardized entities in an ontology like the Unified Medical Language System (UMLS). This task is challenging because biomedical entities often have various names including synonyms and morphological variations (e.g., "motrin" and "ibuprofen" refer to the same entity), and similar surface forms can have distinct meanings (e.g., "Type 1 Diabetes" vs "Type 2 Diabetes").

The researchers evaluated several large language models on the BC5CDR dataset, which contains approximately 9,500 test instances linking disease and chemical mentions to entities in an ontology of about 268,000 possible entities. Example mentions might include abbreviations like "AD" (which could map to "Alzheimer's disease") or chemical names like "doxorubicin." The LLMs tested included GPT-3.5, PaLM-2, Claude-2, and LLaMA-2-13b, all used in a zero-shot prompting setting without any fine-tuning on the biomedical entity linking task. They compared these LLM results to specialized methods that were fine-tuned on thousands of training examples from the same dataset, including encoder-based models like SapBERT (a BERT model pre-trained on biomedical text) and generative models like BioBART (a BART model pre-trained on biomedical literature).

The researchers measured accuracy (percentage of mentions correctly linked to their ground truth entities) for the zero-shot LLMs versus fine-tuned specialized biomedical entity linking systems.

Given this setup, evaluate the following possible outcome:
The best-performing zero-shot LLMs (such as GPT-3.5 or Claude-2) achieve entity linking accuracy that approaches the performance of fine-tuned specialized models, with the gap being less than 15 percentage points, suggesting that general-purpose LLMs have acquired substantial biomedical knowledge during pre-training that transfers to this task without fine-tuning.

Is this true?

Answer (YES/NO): NO